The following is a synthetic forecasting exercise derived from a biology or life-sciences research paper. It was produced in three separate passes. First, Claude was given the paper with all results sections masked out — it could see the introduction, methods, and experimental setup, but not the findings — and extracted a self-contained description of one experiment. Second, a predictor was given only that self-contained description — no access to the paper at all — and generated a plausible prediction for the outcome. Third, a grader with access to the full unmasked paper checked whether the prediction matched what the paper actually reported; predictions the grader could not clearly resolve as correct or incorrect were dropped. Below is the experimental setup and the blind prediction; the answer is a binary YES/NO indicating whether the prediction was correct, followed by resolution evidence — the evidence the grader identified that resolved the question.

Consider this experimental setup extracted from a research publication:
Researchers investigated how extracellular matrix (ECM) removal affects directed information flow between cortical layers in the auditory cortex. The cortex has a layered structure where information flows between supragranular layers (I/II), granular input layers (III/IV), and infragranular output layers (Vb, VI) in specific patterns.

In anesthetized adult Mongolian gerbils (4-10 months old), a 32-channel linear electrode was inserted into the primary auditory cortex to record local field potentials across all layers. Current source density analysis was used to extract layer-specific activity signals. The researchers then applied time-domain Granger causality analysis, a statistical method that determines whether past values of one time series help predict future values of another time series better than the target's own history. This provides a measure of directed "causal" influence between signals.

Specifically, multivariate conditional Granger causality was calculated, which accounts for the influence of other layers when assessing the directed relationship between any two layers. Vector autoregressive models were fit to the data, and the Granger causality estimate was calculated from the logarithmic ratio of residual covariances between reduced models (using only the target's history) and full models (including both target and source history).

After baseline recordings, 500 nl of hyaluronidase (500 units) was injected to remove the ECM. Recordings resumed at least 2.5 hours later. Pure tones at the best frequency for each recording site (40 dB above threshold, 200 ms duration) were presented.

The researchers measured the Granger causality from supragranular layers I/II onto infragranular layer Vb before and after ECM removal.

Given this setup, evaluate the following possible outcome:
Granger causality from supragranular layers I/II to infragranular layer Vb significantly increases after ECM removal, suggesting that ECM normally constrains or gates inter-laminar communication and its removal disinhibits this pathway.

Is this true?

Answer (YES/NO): YES